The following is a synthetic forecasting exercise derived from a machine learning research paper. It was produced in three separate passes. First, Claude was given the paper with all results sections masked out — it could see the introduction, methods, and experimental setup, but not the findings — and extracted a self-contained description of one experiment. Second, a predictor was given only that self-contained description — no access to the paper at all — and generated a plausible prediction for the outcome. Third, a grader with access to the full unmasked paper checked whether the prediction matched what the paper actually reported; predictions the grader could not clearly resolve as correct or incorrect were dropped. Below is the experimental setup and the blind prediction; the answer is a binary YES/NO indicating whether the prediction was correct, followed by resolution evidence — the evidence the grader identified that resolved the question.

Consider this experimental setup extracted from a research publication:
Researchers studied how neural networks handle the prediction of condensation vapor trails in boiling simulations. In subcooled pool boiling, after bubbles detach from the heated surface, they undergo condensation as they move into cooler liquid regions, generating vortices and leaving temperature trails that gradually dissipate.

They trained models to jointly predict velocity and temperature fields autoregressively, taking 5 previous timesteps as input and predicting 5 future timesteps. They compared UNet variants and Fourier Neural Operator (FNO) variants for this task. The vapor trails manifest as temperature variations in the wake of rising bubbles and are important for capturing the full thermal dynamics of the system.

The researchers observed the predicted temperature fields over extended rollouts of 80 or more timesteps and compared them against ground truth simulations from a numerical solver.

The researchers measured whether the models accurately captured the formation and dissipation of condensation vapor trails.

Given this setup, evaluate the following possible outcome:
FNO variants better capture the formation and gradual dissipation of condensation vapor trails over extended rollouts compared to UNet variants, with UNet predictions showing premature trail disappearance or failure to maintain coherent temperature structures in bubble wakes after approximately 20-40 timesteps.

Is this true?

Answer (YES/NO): NO